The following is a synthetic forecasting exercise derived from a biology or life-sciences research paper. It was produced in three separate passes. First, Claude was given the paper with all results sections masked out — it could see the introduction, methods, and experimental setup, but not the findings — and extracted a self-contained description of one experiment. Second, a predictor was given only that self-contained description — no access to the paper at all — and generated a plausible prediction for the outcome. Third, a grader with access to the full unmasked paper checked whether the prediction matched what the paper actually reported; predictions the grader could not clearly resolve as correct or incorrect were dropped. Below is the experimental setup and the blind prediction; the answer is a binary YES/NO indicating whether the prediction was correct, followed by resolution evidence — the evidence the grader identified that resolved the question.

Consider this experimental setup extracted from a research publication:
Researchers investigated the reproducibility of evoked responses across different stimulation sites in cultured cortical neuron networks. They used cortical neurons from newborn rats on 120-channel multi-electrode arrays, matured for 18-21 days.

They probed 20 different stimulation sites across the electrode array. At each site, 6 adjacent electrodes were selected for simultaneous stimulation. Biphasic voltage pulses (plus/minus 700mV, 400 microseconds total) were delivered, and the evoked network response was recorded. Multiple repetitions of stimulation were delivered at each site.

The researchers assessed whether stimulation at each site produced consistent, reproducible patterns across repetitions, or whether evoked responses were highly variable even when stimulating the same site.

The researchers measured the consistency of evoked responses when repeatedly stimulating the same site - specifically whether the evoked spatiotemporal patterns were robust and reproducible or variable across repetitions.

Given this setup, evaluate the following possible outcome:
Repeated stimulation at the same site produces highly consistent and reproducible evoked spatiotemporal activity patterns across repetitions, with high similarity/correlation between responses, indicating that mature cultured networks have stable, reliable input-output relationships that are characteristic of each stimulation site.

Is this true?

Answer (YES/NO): NO